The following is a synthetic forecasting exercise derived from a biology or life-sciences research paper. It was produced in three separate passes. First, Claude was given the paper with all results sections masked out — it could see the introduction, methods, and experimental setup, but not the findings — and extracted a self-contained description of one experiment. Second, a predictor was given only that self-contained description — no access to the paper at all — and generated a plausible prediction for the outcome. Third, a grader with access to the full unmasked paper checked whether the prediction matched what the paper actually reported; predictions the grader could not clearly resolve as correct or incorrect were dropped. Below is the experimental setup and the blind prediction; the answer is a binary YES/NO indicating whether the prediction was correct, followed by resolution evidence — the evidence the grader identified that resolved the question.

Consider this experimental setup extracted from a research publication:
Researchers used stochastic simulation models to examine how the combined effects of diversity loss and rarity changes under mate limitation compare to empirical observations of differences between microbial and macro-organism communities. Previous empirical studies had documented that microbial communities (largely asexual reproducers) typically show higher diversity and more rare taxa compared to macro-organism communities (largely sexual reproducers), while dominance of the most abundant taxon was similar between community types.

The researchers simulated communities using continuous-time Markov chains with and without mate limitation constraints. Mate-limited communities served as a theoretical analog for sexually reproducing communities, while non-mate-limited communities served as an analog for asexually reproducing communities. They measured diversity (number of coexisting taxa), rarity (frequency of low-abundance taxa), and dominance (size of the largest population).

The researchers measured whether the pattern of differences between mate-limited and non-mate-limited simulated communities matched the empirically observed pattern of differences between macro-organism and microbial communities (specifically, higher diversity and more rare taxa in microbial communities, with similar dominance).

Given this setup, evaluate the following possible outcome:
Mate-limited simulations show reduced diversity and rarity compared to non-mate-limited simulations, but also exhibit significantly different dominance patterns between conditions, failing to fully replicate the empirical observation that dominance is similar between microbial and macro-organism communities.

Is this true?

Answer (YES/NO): NO